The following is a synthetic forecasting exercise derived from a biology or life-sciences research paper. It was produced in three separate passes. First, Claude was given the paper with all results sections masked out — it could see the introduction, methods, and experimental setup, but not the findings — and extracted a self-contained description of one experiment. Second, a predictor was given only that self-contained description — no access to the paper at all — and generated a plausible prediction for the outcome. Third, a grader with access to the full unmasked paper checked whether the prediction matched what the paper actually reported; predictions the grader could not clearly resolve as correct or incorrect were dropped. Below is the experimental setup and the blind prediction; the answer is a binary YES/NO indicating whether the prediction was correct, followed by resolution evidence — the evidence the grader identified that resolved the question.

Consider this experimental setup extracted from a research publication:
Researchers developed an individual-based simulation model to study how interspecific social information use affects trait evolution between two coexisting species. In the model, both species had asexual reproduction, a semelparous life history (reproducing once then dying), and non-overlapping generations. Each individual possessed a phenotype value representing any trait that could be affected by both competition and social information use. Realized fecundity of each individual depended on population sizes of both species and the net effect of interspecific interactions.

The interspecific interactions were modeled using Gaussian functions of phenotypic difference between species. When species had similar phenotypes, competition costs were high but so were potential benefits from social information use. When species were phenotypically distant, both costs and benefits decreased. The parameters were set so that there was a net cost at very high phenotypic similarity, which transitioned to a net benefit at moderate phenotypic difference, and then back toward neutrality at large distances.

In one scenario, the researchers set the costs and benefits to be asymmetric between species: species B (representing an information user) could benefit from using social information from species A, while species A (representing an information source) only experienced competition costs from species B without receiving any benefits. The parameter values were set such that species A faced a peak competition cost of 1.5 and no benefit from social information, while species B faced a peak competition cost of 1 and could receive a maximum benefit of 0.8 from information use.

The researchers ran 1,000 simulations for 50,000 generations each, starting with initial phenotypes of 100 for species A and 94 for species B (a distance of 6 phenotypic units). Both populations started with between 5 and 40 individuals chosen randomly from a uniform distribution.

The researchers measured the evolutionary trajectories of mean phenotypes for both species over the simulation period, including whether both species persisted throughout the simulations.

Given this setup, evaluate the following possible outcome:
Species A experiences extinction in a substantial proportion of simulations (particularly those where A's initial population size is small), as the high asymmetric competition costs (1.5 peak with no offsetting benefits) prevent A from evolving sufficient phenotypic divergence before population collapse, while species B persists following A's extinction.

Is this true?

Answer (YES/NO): NO